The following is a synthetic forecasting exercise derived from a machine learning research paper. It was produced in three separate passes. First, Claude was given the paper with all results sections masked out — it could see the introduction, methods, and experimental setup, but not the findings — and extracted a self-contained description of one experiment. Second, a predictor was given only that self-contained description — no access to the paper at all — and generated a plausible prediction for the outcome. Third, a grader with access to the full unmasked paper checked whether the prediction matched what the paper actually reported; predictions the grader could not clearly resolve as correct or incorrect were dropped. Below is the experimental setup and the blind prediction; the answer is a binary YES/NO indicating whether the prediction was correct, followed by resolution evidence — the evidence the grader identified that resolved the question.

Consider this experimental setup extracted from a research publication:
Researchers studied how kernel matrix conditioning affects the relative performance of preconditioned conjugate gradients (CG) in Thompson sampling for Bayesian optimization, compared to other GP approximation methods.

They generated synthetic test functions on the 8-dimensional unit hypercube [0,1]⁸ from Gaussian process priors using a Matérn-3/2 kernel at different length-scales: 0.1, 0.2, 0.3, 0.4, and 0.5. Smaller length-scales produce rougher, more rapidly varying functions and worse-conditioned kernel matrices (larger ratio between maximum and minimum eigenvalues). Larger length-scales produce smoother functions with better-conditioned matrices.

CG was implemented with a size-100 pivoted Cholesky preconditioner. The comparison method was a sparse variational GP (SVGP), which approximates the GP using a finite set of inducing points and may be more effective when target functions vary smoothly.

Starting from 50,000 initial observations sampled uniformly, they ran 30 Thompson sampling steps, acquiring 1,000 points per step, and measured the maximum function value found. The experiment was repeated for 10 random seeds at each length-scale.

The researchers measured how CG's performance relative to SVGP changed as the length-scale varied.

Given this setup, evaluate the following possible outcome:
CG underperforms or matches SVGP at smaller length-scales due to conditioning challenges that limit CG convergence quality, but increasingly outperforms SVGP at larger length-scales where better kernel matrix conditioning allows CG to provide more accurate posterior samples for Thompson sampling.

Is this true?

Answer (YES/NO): NO